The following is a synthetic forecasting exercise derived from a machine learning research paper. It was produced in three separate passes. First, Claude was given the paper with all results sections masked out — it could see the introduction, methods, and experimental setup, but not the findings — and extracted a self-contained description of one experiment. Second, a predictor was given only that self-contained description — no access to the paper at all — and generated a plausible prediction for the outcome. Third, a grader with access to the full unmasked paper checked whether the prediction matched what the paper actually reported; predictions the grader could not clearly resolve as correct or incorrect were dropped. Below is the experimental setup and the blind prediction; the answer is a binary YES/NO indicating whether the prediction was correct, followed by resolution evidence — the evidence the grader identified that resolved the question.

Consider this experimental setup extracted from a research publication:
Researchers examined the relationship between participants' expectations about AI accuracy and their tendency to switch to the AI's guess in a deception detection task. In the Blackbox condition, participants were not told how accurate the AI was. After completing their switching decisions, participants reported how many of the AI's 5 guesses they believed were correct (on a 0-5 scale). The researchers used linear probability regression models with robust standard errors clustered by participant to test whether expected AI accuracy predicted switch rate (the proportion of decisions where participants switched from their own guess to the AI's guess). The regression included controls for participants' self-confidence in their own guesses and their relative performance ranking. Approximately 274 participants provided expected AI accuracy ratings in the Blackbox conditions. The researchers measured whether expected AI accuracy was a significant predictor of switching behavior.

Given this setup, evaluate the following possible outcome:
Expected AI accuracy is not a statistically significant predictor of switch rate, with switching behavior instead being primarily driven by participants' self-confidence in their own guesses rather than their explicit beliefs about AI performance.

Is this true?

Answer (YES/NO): NO